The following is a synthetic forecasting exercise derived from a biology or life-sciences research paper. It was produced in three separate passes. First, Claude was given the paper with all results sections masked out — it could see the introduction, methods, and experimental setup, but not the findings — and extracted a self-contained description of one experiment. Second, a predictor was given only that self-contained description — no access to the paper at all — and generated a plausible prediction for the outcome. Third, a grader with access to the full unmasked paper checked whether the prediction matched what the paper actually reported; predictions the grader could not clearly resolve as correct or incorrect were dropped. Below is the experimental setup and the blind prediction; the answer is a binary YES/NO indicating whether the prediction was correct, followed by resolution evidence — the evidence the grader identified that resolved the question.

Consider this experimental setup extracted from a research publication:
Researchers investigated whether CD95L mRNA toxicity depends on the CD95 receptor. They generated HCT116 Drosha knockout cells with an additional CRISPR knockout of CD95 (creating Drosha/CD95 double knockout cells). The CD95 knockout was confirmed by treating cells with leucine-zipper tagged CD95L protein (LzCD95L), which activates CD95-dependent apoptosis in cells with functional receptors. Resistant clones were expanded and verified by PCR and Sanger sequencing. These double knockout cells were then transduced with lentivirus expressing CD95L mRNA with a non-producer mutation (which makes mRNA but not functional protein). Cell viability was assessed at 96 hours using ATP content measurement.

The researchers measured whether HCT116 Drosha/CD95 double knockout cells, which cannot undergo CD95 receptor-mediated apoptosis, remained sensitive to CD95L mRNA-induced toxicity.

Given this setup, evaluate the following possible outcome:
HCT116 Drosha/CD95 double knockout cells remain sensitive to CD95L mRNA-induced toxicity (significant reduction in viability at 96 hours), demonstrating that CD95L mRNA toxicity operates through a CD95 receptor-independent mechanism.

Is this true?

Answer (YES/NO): YES